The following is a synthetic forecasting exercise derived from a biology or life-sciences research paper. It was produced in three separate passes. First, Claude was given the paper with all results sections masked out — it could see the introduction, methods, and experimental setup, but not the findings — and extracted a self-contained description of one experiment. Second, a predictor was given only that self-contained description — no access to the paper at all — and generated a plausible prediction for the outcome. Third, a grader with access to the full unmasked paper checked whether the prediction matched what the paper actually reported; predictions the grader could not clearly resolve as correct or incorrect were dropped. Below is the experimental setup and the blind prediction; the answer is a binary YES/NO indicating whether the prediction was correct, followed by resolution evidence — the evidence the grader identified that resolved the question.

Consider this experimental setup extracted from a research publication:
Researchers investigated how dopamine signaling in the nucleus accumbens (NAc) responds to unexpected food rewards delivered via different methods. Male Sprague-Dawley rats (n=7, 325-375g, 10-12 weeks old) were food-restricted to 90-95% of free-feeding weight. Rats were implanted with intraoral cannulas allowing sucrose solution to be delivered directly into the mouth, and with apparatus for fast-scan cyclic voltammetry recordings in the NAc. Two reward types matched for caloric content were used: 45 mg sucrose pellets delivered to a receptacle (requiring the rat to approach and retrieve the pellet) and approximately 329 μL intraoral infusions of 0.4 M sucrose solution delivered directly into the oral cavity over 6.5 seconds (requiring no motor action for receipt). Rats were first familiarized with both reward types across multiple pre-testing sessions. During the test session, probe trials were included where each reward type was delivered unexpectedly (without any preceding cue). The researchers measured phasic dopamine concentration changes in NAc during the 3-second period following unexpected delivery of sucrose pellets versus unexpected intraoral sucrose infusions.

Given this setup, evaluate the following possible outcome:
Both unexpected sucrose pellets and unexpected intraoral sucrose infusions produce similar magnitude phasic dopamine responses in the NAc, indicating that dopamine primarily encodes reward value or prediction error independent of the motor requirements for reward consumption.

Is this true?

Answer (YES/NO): YES